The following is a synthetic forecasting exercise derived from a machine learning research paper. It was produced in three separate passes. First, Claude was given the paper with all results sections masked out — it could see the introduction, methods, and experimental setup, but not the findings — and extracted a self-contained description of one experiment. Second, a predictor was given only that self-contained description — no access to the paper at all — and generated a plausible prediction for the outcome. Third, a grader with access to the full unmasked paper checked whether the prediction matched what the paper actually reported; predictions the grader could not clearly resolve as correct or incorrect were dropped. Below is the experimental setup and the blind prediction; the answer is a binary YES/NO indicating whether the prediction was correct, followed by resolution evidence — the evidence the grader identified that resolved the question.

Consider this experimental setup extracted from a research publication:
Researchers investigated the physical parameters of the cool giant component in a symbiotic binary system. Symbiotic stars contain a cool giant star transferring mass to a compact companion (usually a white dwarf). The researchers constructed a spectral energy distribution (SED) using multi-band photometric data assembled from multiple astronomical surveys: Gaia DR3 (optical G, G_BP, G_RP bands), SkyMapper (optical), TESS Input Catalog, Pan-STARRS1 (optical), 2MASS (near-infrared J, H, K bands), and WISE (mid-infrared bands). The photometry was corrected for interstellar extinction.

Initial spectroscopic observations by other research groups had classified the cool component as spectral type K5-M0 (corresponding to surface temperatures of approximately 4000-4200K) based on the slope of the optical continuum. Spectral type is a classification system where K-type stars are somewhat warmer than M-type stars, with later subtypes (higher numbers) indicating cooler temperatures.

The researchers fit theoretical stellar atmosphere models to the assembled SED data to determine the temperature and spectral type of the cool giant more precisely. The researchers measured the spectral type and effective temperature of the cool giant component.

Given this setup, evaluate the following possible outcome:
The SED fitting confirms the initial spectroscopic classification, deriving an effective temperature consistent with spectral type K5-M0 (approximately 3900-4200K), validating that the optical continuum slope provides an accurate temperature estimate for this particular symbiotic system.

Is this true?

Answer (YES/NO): NO